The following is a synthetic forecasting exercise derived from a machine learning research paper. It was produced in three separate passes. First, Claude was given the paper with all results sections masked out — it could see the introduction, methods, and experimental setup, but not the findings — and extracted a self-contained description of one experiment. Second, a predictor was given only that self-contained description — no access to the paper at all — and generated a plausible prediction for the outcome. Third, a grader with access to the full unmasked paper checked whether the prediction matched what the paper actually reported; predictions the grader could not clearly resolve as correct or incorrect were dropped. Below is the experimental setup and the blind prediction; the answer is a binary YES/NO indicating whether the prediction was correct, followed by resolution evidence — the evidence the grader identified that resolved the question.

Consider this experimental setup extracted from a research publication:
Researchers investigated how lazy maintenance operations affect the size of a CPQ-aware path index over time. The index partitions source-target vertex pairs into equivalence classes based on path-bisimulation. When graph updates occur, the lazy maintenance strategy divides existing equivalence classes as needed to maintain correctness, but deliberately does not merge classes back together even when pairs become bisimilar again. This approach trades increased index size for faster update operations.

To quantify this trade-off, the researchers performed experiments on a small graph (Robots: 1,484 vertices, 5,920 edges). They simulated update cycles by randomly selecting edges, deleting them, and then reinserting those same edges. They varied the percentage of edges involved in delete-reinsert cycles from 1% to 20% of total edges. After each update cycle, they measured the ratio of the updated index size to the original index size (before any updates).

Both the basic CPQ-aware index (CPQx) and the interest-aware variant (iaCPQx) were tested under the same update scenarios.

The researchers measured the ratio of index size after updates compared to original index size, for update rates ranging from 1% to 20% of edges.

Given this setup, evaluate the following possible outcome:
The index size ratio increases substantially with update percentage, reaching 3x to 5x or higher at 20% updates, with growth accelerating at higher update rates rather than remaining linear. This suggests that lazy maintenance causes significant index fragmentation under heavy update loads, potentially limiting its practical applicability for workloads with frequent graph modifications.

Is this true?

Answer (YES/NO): NO